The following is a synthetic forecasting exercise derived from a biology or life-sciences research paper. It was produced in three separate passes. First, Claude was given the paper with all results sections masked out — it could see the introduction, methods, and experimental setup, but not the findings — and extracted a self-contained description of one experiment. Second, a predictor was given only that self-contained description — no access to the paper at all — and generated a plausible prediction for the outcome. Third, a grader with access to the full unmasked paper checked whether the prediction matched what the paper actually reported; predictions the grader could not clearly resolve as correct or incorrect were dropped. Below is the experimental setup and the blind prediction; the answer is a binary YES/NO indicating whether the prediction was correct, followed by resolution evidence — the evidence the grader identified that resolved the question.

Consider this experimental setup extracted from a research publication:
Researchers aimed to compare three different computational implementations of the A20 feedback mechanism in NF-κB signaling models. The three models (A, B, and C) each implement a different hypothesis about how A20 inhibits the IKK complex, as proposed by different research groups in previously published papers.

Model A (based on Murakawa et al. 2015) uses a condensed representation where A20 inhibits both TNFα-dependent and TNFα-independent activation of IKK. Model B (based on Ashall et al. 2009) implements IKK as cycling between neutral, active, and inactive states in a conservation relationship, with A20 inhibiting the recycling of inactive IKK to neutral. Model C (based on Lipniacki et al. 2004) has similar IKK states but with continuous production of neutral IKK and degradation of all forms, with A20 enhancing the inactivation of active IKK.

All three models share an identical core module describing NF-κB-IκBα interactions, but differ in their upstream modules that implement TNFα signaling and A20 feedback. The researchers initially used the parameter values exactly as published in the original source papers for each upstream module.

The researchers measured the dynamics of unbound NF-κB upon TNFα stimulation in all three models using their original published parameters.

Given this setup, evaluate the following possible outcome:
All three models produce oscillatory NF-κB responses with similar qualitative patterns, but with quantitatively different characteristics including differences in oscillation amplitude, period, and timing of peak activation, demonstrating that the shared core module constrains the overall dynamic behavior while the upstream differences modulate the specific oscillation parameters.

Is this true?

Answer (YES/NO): NO